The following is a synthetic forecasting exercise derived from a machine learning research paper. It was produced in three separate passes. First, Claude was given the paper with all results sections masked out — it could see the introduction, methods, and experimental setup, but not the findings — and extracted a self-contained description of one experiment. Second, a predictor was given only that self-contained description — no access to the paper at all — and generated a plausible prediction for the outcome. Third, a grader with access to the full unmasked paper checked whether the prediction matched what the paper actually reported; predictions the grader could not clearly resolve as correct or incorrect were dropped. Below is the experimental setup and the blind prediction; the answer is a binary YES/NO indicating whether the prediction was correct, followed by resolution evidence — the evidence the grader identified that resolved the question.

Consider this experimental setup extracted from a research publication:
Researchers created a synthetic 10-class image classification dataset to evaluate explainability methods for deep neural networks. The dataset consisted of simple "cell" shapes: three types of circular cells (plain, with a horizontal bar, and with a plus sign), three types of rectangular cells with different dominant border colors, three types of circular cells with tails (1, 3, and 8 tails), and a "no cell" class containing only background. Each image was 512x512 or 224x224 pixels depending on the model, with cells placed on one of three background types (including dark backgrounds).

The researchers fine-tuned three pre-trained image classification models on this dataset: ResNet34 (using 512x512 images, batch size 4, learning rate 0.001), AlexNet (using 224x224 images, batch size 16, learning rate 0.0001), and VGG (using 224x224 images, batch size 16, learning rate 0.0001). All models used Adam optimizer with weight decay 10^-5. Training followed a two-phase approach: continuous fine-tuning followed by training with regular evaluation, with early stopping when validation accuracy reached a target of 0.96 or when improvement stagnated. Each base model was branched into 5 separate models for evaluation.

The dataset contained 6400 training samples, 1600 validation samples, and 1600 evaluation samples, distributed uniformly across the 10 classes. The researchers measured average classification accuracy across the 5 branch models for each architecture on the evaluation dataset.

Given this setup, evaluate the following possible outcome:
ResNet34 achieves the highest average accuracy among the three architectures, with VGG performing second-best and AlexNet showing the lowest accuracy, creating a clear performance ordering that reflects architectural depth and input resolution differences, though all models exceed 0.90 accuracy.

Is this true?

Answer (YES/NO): NO